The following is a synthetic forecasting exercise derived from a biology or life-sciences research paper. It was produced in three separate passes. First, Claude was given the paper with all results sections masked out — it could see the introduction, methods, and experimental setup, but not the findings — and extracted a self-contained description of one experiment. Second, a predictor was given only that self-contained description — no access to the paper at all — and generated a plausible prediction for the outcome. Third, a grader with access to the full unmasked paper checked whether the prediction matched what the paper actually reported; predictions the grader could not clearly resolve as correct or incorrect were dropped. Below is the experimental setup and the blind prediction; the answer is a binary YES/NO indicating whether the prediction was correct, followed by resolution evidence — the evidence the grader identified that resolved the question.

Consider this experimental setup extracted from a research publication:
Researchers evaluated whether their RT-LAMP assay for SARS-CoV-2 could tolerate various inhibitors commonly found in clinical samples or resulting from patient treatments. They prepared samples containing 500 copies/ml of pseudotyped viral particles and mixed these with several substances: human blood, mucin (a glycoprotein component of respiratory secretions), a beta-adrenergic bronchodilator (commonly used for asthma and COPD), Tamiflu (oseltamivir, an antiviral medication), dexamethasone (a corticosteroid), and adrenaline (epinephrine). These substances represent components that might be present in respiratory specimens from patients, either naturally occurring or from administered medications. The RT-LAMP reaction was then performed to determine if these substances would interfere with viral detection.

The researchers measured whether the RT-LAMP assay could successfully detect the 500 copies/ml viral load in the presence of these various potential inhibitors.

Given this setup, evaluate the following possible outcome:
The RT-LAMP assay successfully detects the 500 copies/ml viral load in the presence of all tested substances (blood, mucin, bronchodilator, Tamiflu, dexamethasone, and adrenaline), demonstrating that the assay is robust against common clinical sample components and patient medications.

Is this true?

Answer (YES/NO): YES